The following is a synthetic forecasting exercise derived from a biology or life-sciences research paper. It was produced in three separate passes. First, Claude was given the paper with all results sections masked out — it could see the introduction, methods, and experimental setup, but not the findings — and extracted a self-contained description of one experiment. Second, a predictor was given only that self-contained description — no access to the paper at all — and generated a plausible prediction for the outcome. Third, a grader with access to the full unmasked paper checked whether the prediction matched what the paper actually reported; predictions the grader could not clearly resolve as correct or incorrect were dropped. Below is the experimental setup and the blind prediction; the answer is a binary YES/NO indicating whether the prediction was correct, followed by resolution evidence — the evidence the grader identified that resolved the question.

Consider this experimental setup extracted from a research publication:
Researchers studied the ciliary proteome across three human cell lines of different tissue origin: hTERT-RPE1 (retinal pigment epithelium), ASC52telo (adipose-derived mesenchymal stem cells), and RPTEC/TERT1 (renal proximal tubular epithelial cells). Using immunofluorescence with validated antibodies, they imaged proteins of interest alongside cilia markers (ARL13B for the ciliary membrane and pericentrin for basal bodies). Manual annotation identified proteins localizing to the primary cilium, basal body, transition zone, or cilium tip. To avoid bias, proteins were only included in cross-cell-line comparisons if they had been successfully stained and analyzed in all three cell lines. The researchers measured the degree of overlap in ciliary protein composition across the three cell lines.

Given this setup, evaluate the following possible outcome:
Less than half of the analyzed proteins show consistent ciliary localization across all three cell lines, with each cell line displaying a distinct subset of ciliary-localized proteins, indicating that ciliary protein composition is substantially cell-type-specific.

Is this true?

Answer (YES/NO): YES